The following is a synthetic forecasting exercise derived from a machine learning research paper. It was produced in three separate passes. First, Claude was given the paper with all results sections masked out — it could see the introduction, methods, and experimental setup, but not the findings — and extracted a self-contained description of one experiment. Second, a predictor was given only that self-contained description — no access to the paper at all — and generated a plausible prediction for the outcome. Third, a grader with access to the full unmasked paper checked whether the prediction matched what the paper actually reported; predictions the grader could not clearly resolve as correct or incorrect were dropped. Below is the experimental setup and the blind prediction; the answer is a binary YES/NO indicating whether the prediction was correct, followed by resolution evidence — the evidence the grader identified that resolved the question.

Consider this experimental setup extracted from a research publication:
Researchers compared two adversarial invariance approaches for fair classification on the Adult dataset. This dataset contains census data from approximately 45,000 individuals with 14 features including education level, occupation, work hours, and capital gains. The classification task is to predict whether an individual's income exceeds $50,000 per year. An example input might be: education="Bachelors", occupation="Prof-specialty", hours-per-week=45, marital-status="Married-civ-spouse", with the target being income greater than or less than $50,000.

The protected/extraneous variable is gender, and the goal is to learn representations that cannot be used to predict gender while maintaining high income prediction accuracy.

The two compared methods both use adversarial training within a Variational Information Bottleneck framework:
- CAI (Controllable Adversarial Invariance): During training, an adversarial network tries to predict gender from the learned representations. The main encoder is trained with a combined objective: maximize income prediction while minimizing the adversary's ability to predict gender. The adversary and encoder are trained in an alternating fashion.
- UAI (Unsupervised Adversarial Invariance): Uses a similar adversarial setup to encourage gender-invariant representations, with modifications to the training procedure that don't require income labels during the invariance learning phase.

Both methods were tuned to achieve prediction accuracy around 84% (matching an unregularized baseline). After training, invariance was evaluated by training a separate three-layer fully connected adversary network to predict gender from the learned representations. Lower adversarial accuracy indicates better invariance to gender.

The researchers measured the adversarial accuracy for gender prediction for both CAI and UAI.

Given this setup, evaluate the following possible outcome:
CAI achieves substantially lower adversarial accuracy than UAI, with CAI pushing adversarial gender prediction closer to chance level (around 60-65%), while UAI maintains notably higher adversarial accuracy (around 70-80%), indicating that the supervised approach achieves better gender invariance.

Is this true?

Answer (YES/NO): NO